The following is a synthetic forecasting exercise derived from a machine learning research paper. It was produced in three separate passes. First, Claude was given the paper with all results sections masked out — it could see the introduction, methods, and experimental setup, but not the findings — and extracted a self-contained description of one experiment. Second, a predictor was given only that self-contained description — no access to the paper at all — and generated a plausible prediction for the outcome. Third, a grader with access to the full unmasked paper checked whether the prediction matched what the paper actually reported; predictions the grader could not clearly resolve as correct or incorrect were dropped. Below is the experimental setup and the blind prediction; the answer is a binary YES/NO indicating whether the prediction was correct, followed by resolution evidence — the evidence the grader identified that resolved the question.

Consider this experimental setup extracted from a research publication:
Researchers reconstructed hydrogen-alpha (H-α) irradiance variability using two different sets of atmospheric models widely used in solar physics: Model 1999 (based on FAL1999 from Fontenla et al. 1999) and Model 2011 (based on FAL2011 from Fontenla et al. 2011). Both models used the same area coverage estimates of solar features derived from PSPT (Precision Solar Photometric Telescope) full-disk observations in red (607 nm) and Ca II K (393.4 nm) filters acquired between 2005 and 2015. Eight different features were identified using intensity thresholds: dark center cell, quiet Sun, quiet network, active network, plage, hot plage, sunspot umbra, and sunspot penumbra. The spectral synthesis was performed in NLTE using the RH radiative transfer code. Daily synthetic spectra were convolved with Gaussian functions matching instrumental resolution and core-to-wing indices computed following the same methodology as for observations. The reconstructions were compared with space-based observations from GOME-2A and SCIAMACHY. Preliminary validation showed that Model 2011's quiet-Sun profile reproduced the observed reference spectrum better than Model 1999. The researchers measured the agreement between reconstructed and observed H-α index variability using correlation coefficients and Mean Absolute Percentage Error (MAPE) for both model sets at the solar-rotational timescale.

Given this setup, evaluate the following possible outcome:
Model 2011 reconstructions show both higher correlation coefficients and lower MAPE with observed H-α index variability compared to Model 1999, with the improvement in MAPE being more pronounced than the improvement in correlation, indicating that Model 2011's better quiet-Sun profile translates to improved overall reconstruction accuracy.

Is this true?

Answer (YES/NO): NO